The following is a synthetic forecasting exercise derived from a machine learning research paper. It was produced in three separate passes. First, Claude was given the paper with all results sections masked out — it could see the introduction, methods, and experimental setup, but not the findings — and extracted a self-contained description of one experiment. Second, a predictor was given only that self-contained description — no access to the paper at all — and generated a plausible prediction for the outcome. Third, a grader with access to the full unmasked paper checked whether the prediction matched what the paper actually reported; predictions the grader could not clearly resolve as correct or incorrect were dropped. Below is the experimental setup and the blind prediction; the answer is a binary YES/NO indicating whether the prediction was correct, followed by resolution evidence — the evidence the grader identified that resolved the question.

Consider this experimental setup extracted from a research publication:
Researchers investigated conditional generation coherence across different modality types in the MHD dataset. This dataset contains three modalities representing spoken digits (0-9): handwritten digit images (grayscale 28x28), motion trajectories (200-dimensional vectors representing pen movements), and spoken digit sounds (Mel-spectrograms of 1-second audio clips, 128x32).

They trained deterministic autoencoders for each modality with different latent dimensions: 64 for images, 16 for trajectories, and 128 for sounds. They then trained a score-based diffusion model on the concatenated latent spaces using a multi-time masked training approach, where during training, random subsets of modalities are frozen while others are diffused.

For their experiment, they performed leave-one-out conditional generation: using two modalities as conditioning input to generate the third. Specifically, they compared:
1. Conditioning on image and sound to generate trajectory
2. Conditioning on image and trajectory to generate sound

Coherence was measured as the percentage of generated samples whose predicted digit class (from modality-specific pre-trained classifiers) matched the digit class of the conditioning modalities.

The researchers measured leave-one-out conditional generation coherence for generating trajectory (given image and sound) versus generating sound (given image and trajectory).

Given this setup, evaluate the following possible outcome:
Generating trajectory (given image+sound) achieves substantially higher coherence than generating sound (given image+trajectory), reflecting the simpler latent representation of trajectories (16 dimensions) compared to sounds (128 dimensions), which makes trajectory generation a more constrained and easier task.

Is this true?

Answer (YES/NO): NO